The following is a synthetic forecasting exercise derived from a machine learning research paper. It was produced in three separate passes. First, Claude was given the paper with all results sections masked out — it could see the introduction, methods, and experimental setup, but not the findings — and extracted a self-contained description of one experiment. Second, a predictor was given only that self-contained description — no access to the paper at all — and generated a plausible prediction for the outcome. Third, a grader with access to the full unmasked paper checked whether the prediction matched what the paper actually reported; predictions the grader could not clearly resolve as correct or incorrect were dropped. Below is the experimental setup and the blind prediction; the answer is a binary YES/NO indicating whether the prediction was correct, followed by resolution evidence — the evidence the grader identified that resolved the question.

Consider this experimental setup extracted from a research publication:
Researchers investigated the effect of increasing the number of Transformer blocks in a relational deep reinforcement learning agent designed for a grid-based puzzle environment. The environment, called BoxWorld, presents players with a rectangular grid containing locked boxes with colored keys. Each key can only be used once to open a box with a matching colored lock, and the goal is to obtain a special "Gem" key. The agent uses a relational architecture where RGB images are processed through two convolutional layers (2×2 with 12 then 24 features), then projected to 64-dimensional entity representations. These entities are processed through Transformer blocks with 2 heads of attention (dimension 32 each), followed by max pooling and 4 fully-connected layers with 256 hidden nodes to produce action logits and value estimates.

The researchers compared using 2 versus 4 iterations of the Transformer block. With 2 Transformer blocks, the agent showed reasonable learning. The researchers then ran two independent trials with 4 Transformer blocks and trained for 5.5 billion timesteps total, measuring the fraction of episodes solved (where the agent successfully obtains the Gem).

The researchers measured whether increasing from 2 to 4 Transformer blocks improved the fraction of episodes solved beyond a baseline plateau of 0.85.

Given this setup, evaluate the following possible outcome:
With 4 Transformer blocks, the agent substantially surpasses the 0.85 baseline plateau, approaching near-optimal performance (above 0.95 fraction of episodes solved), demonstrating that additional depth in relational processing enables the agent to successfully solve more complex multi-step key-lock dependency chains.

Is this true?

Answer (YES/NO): NO